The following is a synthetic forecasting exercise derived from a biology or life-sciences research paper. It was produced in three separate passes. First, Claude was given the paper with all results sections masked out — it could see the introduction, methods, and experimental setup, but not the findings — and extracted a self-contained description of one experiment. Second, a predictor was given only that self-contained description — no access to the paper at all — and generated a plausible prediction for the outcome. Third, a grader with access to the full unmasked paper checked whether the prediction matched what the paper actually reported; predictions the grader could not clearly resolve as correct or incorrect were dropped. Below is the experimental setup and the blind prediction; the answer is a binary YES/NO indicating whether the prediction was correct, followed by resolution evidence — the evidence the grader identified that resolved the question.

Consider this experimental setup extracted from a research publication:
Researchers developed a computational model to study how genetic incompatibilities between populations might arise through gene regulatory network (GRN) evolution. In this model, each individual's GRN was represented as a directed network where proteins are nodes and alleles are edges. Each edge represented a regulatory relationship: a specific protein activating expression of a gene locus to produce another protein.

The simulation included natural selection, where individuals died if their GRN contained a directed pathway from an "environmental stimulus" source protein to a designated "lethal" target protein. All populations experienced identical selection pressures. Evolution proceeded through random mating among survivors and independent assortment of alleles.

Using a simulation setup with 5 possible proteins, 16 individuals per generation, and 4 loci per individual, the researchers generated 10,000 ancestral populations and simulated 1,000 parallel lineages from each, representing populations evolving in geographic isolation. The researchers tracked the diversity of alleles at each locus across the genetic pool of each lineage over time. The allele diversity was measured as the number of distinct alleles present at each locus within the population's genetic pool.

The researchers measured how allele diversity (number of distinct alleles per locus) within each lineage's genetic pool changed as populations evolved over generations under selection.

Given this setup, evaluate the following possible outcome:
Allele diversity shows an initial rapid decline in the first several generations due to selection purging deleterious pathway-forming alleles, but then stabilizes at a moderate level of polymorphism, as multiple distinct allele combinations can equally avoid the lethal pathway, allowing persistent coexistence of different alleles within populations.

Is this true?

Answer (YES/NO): NO